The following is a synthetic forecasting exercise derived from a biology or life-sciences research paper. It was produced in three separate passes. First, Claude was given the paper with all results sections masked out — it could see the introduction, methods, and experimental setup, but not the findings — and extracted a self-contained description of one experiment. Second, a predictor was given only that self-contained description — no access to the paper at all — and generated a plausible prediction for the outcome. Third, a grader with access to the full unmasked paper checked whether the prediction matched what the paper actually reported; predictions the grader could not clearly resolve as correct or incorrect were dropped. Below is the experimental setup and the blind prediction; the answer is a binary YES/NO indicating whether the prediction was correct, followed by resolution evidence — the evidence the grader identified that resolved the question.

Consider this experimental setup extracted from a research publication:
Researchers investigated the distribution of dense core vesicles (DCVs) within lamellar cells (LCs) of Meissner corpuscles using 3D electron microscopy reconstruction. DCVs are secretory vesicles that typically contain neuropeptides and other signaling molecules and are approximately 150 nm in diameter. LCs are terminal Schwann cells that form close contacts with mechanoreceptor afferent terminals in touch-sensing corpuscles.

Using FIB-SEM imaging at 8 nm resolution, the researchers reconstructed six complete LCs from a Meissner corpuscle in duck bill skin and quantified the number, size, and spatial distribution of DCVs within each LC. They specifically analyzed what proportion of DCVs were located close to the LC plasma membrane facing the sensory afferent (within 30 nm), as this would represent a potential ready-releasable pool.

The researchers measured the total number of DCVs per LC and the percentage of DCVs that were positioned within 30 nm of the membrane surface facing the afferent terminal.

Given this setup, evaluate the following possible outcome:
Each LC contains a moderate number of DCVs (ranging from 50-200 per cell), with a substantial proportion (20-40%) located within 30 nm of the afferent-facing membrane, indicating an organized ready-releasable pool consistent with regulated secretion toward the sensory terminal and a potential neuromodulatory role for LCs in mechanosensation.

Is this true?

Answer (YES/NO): NO